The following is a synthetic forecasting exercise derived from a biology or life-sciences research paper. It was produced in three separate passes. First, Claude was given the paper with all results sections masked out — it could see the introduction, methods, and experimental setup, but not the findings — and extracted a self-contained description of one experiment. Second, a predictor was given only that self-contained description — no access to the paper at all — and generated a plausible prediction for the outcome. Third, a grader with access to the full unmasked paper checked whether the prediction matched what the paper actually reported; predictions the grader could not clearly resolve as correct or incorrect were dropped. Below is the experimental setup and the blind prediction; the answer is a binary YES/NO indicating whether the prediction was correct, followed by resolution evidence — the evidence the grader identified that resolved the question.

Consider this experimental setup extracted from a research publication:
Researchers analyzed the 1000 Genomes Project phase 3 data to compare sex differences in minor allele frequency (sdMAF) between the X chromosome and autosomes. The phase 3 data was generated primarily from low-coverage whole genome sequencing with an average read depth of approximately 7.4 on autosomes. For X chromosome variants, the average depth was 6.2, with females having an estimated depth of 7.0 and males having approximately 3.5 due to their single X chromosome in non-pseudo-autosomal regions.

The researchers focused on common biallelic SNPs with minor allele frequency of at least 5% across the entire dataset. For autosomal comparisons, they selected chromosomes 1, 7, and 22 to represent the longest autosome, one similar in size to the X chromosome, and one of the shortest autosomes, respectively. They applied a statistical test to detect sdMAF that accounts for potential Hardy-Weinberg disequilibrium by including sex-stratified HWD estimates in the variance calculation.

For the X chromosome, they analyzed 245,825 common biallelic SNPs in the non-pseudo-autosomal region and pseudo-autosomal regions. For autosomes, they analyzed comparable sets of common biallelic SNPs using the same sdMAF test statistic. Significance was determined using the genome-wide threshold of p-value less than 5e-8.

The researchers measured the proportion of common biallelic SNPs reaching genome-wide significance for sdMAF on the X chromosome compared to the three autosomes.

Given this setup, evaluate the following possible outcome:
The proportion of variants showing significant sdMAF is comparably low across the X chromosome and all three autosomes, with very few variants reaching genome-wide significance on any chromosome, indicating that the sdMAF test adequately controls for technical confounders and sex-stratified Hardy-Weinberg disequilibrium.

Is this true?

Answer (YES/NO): NO